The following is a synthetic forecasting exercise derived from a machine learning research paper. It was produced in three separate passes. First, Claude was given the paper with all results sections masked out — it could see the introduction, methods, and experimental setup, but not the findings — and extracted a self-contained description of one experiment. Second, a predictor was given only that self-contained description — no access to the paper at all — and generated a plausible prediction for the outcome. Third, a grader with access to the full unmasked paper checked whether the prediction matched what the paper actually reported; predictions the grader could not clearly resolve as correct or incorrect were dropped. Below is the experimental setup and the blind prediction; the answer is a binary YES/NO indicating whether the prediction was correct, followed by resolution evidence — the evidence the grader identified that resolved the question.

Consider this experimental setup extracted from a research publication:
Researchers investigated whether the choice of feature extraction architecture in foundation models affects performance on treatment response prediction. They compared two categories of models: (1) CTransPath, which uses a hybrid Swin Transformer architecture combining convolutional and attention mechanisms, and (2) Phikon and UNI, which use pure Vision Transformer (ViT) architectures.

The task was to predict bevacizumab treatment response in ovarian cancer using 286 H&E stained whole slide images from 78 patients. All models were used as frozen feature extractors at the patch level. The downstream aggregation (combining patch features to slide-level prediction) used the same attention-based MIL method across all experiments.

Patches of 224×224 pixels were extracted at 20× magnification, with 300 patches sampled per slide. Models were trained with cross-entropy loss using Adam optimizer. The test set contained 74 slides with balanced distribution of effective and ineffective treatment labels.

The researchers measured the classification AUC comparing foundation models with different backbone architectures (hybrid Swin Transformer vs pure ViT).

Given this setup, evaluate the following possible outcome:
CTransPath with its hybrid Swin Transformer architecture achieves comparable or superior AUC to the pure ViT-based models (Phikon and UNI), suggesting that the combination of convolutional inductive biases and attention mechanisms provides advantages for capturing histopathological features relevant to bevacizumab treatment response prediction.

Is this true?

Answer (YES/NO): YES